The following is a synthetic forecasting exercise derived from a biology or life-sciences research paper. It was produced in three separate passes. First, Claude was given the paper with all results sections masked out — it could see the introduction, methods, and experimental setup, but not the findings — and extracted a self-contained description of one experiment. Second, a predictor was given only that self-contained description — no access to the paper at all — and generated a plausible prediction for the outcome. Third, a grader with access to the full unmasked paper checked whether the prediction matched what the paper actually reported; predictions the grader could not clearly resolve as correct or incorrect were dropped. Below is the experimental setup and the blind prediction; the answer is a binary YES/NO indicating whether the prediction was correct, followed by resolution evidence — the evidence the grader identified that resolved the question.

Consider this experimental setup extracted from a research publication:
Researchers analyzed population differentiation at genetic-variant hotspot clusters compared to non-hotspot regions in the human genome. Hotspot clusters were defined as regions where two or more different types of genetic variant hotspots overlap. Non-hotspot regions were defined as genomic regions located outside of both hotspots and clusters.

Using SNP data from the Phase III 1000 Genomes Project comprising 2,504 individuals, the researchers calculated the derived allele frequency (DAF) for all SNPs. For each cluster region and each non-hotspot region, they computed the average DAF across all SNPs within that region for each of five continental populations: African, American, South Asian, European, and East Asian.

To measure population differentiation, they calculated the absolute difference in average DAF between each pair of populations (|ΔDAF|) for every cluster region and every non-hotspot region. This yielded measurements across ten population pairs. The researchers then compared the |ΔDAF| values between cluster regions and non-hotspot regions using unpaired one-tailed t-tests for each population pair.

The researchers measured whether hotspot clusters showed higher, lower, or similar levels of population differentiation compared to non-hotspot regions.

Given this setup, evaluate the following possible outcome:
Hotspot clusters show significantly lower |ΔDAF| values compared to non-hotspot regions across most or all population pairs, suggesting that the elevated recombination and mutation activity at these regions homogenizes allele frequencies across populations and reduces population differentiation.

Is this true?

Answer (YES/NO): NO